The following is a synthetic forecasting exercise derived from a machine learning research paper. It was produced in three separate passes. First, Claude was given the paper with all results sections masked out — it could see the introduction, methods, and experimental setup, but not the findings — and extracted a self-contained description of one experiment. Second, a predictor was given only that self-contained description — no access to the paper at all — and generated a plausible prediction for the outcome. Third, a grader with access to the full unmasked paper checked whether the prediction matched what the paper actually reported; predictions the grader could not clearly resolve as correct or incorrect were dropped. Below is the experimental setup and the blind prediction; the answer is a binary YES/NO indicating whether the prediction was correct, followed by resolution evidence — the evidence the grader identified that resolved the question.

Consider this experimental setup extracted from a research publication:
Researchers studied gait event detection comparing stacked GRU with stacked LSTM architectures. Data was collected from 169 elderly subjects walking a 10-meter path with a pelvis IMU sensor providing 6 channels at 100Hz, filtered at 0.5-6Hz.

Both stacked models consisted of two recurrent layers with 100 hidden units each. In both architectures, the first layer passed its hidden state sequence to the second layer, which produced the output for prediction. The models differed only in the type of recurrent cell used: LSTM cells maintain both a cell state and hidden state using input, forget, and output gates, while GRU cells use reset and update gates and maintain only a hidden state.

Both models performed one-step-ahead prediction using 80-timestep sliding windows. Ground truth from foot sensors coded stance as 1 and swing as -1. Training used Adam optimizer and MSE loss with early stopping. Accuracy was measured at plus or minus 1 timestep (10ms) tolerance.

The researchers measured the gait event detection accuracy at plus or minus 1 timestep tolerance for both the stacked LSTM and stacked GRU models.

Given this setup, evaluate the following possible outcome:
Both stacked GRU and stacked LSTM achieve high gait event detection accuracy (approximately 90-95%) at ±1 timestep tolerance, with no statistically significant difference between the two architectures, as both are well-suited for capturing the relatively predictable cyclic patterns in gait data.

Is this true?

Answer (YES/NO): NO